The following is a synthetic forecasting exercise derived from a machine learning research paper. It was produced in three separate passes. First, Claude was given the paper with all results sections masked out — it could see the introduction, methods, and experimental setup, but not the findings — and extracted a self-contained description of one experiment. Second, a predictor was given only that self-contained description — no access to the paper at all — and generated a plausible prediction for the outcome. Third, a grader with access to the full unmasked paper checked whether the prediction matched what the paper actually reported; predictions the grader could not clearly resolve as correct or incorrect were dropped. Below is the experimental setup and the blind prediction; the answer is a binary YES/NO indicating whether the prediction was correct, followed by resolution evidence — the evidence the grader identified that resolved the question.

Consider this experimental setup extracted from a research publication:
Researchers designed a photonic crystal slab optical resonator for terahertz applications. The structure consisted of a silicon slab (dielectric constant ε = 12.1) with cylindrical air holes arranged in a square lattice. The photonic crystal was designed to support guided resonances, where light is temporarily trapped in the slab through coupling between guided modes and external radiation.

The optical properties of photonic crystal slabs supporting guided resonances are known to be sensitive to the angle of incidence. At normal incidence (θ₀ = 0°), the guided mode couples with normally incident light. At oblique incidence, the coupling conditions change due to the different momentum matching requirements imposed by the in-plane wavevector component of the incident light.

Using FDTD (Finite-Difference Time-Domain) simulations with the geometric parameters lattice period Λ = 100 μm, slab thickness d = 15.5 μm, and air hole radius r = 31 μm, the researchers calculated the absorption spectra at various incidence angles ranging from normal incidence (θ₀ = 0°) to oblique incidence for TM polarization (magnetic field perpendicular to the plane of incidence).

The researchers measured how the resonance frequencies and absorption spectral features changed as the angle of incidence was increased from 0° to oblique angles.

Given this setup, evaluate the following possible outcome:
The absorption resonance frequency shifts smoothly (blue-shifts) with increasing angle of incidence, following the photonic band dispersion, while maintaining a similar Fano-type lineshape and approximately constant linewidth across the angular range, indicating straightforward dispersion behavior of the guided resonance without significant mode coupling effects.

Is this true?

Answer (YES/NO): NO